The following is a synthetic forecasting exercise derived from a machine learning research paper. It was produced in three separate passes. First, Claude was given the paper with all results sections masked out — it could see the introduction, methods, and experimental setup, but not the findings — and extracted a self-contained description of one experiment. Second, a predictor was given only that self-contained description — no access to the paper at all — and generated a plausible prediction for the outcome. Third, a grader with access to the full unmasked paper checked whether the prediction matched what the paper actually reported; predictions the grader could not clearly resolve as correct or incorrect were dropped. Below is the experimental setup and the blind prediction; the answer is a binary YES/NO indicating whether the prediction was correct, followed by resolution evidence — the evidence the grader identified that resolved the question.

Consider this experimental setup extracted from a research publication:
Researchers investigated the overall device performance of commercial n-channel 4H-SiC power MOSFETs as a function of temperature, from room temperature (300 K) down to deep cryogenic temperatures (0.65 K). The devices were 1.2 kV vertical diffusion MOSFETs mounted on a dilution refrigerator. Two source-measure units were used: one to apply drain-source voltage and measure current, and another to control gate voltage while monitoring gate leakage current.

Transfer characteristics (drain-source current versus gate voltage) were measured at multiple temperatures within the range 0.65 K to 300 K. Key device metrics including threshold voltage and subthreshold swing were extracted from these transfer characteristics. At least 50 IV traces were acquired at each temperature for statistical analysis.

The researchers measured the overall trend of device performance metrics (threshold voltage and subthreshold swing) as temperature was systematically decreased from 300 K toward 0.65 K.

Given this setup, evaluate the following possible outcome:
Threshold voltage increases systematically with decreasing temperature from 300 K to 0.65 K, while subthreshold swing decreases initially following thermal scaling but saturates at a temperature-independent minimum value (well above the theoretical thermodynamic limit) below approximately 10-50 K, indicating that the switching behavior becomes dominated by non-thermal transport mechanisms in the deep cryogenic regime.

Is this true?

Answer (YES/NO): NO